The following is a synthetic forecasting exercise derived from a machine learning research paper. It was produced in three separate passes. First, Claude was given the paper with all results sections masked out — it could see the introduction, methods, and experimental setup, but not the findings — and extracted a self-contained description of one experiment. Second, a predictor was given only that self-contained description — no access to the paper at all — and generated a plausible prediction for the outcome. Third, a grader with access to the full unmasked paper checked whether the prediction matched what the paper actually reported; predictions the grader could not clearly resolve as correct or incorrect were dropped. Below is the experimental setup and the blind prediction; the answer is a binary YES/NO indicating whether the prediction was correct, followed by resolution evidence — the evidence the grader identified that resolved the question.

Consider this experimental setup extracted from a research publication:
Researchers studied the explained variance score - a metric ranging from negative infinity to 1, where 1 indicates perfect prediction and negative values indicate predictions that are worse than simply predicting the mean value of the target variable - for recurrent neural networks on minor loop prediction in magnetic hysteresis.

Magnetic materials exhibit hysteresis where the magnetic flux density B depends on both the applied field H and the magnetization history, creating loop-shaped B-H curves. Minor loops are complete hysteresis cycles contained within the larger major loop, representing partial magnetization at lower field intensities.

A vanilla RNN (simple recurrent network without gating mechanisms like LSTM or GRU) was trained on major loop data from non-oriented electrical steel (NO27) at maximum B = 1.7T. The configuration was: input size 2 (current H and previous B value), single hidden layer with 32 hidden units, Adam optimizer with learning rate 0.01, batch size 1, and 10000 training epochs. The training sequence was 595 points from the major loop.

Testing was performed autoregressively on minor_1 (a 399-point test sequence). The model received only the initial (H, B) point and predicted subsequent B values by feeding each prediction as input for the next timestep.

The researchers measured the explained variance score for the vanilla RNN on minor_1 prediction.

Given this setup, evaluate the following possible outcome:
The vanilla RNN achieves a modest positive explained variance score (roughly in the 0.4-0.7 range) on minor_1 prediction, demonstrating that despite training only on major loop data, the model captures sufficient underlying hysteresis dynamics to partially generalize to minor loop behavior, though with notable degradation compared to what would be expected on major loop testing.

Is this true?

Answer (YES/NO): NO